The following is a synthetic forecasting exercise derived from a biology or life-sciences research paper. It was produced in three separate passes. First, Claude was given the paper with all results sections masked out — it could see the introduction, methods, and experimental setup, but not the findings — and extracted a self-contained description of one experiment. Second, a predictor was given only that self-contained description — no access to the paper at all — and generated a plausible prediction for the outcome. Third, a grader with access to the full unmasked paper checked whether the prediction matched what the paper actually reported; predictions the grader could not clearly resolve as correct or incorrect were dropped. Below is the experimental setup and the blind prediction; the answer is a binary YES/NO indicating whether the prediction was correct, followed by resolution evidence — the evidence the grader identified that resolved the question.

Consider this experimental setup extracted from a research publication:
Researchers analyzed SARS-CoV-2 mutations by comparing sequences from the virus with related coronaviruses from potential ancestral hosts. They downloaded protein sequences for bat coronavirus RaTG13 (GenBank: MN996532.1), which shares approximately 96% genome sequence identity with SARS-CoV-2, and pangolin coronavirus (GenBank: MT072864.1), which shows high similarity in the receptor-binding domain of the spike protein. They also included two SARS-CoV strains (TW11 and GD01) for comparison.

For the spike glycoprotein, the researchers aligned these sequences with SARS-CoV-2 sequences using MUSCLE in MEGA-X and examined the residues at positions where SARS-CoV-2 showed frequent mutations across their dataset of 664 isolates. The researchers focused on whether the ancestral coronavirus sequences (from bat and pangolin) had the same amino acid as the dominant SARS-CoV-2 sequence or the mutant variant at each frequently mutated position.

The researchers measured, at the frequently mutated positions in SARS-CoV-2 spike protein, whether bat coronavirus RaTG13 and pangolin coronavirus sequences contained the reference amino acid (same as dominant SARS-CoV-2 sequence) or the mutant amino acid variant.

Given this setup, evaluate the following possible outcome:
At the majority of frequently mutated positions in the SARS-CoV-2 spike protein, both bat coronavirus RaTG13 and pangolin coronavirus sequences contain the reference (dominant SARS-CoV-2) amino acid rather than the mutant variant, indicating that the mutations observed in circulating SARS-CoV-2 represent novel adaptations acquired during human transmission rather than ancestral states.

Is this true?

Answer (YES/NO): YES